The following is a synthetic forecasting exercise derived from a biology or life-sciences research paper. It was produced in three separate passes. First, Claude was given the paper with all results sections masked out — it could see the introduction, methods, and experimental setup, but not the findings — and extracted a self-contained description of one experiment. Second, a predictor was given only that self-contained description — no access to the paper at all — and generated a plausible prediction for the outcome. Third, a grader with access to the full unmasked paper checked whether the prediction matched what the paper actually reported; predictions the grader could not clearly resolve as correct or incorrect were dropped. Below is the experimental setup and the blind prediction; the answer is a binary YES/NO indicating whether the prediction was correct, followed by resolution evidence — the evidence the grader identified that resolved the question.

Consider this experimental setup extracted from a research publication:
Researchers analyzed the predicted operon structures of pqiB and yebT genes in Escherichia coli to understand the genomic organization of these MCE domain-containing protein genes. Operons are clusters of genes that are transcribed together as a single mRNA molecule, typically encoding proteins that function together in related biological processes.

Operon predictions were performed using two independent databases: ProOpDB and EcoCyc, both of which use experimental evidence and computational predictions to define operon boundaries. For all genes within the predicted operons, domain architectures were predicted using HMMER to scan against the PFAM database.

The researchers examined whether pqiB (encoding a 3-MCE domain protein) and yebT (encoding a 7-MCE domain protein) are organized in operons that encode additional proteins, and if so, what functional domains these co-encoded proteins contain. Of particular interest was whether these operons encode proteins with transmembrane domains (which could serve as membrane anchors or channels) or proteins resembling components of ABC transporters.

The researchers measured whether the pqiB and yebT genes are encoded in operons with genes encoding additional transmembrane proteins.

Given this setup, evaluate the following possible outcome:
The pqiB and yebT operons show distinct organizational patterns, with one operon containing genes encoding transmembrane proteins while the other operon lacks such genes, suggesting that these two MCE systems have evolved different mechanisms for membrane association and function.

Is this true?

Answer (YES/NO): NO